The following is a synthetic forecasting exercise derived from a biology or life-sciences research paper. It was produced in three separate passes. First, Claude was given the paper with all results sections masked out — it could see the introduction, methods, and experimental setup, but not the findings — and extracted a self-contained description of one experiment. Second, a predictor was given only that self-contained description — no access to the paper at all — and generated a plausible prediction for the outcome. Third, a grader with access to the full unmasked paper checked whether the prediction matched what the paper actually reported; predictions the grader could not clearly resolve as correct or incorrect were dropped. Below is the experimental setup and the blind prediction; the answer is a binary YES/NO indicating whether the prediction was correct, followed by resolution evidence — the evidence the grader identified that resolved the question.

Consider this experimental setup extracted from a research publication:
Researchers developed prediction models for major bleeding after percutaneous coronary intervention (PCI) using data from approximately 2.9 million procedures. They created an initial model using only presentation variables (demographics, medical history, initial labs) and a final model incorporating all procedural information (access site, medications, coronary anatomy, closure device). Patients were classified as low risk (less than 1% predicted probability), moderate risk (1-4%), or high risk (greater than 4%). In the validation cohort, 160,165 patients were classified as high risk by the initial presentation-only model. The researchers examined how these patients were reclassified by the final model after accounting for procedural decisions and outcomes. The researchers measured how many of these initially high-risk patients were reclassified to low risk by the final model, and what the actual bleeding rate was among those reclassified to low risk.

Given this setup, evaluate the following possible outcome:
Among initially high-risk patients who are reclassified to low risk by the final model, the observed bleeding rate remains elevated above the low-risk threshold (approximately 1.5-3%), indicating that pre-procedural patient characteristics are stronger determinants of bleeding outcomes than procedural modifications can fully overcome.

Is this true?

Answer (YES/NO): NO